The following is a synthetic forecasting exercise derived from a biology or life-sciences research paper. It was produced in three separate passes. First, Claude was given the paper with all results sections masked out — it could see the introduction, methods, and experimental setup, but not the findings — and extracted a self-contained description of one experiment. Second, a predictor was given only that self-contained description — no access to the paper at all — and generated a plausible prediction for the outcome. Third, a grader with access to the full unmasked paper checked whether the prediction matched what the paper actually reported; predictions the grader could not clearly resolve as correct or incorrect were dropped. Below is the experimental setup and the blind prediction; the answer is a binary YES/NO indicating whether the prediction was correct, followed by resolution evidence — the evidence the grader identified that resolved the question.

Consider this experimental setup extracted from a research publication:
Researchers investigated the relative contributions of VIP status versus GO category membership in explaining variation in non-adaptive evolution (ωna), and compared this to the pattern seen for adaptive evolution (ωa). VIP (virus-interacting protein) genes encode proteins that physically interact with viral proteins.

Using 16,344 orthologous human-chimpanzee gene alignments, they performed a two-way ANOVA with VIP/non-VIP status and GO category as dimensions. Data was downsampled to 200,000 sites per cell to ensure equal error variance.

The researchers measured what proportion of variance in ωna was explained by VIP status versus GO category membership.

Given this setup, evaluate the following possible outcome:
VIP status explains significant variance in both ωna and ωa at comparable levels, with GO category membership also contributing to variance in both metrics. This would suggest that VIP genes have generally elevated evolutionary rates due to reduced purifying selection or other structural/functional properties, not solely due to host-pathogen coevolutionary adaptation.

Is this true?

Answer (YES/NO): NO